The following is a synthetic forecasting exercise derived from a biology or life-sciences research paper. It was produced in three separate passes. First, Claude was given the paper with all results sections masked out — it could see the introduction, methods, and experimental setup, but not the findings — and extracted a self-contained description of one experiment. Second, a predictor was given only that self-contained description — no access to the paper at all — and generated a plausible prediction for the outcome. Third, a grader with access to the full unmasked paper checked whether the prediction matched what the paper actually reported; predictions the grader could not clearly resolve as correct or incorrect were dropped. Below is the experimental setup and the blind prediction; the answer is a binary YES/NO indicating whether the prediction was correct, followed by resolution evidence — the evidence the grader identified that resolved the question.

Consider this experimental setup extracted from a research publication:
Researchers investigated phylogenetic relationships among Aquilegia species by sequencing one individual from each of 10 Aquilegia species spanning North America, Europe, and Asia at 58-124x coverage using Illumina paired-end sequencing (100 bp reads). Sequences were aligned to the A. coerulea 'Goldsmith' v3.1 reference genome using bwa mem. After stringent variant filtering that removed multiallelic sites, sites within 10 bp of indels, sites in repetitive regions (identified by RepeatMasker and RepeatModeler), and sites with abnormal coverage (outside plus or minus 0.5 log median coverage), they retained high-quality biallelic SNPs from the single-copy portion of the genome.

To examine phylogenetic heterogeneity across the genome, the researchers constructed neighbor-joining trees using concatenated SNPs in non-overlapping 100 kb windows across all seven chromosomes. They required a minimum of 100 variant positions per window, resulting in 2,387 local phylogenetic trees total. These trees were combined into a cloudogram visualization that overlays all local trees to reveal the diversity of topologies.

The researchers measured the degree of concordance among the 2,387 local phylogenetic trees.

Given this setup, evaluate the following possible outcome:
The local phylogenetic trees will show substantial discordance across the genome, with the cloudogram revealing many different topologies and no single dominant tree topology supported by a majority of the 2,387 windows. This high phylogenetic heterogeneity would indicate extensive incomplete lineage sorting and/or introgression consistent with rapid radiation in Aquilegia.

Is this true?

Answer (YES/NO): YES